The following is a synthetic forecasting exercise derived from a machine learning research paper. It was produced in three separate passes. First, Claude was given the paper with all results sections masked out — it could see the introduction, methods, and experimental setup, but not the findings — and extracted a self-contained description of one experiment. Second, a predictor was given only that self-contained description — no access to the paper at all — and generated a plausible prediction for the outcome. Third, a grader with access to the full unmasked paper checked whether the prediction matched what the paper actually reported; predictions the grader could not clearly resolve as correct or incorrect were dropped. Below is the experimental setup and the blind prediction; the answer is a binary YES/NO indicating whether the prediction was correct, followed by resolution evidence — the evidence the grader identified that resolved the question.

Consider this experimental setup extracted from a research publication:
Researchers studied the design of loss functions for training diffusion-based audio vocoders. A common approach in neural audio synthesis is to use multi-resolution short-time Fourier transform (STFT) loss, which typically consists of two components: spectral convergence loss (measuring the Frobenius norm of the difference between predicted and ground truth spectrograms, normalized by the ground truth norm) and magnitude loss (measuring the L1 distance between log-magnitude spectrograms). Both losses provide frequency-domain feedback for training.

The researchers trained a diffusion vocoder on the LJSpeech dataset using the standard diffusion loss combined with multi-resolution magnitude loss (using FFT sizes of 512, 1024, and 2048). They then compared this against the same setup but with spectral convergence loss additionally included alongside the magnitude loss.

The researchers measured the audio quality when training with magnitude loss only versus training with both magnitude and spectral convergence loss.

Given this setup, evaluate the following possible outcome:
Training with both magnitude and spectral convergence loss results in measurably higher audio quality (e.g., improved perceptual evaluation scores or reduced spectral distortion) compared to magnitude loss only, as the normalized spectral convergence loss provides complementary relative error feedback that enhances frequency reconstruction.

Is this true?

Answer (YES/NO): NO